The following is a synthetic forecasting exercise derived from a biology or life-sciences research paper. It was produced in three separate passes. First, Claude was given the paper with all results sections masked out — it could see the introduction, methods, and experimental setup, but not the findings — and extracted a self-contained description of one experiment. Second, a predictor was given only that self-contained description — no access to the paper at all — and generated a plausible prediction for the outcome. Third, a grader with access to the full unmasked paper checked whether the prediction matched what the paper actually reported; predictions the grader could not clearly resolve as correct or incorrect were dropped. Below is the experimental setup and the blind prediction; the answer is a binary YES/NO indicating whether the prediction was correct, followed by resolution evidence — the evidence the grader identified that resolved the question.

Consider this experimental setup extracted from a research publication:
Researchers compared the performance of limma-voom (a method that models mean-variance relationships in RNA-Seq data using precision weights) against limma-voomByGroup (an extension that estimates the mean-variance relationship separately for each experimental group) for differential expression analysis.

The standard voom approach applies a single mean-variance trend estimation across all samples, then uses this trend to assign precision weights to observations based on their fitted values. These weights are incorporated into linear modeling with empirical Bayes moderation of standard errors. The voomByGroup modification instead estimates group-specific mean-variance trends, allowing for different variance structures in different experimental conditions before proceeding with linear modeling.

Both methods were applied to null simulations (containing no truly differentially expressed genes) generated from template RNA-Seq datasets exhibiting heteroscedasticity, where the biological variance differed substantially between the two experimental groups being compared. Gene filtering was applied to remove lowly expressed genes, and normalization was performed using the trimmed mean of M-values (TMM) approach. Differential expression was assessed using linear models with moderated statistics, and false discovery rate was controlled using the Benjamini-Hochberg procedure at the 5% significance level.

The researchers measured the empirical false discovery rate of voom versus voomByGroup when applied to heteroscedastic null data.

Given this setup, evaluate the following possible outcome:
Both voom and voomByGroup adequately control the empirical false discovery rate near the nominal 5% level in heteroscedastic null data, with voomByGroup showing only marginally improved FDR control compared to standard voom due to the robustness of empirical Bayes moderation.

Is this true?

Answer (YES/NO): NO